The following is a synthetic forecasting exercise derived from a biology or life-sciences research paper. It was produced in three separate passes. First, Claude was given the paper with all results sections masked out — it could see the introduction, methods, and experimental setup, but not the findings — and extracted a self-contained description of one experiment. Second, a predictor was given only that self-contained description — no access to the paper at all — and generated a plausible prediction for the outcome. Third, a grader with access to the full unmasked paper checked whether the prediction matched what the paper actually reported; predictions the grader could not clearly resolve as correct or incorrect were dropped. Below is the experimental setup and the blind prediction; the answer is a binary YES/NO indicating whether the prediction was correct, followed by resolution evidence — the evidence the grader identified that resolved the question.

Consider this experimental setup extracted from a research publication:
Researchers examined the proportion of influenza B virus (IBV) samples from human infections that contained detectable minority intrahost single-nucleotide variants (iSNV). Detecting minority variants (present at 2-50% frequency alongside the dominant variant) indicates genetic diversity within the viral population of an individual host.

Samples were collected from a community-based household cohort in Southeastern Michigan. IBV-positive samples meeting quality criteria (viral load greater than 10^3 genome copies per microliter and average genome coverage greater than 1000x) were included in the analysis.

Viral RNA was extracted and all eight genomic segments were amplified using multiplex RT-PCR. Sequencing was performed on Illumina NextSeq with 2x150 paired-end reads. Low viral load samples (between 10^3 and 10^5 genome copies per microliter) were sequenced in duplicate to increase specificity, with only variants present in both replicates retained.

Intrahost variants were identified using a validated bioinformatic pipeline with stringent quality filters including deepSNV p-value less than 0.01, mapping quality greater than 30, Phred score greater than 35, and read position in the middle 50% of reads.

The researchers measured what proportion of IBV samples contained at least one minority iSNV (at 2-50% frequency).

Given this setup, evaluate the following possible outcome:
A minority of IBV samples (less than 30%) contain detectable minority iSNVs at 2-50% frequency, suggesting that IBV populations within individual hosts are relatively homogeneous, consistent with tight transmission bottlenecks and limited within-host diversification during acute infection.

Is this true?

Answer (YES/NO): YES